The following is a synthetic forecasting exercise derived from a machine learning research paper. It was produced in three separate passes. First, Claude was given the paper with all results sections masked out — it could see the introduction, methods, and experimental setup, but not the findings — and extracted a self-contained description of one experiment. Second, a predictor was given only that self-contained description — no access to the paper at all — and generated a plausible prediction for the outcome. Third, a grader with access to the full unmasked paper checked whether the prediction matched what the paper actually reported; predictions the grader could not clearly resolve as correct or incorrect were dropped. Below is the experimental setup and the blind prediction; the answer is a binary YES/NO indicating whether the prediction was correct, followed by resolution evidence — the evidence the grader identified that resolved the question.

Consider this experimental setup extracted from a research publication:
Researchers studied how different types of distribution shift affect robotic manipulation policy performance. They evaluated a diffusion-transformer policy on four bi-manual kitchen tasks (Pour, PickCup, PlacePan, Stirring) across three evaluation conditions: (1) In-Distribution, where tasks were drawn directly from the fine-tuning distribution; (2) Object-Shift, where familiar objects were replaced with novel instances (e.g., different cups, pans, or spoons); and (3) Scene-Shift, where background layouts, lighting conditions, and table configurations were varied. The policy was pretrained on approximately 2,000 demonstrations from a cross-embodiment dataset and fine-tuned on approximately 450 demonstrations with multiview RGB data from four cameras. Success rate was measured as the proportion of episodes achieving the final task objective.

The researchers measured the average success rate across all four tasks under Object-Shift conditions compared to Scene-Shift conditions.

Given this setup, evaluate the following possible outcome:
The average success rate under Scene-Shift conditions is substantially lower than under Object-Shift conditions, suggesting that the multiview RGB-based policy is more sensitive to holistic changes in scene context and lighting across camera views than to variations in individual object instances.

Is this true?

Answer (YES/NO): NO